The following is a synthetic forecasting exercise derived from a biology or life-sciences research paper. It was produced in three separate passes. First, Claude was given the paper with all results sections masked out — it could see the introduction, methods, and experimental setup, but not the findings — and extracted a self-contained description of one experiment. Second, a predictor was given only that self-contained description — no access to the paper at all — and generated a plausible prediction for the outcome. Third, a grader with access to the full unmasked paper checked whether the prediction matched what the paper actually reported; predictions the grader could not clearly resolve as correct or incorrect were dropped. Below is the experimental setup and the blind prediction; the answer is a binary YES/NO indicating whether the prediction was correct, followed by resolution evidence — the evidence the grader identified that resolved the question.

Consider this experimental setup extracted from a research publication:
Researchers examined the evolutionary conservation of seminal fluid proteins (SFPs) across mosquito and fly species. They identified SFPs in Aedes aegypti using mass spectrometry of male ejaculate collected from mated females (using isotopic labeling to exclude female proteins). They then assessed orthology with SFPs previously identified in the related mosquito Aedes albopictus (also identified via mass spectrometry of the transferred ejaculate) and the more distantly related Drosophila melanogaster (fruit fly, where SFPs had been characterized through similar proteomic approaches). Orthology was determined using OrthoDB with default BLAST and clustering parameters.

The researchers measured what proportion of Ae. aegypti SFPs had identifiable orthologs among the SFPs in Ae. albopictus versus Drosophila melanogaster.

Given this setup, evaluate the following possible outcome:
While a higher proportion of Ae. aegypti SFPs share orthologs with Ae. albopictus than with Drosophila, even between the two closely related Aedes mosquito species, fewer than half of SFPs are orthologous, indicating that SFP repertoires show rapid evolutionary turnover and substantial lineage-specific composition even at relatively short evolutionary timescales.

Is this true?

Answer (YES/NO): YES